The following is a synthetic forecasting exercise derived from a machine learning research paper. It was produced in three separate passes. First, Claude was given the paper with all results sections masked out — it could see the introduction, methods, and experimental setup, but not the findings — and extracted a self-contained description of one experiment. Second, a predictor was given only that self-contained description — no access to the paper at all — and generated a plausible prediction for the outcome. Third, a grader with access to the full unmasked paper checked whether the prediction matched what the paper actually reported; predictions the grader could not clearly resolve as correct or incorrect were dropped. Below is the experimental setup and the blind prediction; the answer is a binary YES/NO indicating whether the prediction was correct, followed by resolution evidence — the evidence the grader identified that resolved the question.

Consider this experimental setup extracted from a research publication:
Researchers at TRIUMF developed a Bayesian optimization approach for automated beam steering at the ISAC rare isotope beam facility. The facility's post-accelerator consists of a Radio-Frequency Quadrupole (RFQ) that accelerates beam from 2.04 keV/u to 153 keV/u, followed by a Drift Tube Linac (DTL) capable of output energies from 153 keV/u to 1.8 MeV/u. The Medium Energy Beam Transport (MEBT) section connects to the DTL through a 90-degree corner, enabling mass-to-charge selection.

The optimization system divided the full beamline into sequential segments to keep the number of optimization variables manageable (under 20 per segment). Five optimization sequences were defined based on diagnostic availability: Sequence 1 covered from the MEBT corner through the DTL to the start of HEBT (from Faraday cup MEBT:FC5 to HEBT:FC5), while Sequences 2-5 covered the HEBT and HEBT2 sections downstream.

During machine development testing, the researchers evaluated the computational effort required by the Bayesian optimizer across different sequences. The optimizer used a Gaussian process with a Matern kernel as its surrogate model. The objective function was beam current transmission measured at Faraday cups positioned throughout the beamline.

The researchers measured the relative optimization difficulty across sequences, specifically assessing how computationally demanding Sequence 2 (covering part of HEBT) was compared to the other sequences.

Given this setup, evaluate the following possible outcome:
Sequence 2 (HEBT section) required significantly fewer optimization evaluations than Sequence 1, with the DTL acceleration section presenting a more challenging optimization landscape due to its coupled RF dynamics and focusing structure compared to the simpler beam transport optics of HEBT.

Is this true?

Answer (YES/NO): NO